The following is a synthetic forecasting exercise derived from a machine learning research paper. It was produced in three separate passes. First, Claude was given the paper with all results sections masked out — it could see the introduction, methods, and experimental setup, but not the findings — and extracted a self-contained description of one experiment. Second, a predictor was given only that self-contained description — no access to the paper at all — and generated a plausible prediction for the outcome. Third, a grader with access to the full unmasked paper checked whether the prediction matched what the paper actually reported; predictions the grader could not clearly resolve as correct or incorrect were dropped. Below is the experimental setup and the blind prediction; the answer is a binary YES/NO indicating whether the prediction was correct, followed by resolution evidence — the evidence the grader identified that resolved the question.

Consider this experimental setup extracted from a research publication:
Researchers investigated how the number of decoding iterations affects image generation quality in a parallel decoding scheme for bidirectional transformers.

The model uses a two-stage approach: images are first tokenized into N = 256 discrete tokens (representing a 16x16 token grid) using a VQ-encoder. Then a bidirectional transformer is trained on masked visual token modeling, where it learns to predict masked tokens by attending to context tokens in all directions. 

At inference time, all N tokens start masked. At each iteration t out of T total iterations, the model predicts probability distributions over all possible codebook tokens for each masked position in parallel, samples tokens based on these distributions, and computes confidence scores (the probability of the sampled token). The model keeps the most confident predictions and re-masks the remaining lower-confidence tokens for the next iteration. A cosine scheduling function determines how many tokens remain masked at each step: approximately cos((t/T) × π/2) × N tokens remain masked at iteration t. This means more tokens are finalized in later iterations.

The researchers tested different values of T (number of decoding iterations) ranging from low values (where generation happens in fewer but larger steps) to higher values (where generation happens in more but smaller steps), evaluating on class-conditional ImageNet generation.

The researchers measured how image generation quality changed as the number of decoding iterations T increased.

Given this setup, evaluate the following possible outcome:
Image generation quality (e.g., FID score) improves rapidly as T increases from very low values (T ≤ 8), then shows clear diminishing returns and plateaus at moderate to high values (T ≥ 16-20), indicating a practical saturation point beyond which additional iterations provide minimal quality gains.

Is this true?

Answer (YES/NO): NO